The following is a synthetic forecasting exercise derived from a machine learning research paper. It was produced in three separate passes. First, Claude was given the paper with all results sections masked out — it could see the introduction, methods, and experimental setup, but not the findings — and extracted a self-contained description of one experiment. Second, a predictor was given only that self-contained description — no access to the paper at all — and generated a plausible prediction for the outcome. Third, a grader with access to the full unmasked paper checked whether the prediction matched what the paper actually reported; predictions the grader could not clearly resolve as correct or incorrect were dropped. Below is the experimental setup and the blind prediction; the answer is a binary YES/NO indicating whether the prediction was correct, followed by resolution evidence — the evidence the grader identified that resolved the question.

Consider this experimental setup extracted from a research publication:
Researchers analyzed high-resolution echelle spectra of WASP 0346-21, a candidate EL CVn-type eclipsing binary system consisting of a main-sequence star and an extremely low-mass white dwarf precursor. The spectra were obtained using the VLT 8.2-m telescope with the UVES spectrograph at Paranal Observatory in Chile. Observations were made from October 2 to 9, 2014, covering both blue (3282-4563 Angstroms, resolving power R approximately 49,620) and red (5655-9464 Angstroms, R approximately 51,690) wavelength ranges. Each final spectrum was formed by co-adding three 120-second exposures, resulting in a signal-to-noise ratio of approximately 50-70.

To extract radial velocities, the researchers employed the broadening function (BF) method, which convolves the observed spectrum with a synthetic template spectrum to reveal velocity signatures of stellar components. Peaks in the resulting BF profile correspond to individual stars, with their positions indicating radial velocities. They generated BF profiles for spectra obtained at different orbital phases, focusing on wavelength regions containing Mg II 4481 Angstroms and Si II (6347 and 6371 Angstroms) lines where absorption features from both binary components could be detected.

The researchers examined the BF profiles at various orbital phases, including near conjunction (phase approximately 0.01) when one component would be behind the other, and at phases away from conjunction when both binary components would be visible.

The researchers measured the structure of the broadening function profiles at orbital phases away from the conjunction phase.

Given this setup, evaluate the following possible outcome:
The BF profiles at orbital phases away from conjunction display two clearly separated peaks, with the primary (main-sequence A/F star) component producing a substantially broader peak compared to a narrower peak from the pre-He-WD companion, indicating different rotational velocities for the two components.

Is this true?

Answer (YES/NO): NO